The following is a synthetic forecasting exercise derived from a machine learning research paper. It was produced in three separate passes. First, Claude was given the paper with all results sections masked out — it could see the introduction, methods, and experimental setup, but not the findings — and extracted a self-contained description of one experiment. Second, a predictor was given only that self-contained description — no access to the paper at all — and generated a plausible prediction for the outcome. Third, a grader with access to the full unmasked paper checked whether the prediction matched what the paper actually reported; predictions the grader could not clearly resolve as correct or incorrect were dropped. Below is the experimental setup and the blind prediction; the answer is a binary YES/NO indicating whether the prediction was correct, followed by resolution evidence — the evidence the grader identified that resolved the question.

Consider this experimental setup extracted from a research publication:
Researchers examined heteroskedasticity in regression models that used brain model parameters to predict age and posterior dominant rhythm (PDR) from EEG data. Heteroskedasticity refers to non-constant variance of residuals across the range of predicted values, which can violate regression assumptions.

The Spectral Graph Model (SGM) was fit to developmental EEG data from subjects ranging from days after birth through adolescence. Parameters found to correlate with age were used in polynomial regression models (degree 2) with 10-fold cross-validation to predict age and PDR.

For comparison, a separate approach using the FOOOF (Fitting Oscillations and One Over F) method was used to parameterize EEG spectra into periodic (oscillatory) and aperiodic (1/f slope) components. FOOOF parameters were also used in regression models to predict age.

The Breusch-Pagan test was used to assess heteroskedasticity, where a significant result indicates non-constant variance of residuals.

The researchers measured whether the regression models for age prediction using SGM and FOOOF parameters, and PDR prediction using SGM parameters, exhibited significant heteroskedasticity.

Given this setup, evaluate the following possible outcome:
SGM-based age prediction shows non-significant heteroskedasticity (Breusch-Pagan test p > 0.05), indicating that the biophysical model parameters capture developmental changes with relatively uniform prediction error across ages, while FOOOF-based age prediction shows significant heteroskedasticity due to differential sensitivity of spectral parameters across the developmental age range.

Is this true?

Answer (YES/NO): YES